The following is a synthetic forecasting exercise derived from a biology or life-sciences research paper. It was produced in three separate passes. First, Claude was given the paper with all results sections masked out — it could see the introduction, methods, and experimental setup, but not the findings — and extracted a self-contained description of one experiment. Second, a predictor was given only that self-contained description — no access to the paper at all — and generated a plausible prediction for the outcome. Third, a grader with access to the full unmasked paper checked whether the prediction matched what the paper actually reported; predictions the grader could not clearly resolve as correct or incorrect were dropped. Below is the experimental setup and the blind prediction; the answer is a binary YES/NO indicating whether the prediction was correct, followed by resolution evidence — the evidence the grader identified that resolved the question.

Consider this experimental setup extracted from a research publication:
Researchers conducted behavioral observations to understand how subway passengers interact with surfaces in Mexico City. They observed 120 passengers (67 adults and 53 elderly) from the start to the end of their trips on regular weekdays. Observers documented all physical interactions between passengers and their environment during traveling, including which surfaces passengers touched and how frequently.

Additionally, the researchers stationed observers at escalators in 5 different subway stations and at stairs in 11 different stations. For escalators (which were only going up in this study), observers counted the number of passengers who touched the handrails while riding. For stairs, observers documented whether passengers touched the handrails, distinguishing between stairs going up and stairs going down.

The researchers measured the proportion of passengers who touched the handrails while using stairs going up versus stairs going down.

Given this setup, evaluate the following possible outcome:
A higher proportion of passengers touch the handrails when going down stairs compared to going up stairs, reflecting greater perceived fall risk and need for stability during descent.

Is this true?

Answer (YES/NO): YES